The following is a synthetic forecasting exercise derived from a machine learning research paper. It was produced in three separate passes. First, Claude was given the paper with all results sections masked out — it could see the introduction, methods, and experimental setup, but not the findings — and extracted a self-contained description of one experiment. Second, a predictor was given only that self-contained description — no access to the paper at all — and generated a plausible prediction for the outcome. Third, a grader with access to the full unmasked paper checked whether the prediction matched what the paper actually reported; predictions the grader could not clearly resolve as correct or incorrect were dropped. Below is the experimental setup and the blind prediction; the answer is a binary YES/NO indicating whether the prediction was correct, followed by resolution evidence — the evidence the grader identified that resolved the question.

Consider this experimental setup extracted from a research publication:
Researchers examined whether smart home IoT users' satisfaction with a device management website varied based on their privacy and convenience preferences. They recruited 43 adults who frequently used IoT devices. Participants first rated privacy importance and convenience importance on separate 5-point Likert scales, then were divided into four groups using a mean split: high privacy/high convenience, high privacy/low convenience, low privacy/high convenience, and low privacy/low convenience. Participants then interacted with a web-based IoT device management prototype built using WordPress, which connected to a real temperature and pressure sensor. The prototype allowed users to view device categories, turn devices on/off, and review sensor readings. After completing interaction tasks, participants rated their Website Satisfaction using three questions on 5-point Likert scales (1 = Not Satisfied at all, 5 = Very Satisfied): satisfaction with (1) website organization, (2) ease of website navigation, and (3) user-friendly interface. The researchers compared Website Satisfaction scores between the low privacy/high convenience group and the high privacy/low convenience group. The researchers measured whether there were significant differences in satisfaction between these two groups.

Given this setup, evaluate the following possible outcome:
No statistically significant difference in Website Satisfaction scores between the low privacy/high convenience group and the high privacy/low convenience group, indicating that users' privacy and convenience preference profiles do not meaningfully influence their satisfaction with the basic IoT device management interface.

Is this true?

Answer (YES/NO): YES